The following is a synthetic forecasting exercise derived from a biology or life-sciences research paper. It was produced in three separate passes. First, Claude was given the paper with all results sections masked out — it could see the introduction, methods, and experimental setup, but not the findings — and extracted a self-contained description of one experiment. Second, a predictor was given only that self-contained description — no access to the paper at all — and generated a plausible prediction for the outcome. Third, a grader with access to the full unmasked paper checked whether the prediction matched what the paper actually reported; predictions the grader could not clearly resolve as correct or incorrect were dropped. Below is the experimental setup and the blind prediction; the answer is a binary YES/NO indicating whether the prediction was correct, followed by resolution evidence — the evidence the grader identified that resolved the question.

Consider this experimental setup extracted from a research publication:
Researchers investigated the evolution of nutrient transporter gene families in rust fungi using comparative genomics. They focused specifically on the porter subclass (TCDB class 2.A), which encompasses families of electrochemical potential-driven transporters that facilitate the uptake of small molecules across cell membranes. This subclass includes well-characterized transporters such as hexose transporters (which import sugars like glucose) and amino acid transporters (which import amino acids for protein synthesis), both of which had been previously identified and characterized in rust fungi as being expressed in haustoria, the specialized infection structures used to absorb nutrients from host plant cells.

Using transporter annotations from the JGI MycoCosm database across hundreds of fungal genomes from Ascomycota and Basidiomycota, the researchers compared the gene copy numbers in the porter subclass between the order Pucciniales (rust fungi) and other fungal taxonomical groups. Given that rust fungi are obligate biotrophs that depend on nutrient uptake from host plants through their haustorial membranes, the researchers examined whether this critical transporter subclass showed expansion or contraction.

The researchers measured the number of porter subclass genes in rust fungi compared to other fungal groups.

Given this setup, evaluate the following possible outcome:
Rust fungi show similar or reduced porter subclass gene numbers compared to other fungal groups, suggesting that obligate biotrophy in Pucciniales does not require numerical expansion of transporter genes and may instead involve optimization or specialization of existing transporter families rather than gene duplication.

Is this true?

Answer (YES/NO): YES